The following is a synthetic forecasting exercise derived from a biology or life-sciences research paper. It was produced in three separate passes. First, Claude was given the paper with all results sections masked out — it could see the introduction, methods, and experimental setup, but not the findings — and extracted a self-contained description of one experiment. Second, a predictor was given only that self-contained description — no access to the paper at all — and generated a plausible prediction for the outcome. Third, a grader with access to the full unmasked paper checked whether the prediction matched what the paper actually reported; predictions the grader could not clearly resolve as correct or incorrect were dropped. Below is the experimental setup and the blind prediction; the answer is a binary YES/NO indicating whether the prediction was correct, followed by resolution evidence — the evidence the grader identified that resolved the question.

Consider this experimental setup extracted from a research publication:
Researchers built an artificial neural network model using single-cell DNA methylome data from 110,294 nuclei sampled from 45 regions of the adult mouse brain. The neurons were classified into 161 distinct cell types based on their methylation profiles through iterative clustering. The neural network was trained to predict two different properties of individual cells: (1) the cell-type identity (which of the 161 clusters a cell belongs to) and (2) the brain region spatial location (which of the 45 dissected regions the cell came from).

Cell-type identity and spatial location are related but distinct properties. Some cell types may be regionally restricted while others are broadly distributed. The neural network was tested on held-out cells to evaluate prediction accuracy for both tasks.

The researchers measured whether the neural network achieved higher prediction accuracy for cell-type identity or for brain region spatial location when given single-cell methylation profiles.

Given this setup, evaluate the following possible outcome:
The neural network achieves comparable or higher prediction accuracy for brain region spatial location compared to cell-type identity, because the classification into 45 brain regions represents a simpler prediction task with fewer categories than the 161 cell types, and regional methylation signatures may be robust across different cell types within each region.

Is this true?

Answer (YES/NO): NO